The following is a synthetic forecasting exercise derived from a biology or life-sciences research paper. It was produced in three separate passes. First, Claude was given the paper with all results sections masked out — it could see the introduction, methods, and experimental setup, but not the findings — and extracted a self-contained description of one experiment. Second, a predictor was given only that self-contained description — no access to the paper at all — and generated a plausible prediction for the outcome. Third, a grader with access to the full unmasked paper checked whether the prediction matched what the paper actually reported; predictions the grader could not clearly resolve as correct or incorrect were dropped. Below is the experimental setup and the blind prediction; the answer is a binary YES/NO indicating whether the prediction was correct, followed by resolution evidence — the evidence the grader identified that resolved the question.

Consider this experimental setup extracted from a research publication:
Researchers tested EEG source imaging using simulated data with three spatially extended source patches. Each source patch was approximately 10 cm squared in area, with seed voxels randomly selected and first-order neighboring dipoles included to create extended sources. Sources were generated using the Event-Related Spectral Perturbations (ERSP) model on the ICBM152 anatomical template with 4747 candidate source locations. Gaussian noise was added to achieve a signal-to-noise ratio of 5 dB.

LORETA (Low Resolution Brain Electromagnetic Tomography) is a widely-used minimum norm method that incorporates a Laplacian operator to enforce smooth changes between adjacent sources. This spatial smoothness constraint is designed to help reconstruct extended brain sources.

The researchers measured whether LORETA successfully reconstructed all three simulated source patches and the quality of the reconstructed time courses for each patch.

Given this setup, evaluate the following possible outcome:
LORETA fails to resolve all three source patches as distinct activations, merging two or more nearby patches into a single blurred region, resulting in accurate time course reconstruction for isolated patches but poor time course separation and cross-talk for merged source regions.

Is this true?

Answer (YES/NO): NO